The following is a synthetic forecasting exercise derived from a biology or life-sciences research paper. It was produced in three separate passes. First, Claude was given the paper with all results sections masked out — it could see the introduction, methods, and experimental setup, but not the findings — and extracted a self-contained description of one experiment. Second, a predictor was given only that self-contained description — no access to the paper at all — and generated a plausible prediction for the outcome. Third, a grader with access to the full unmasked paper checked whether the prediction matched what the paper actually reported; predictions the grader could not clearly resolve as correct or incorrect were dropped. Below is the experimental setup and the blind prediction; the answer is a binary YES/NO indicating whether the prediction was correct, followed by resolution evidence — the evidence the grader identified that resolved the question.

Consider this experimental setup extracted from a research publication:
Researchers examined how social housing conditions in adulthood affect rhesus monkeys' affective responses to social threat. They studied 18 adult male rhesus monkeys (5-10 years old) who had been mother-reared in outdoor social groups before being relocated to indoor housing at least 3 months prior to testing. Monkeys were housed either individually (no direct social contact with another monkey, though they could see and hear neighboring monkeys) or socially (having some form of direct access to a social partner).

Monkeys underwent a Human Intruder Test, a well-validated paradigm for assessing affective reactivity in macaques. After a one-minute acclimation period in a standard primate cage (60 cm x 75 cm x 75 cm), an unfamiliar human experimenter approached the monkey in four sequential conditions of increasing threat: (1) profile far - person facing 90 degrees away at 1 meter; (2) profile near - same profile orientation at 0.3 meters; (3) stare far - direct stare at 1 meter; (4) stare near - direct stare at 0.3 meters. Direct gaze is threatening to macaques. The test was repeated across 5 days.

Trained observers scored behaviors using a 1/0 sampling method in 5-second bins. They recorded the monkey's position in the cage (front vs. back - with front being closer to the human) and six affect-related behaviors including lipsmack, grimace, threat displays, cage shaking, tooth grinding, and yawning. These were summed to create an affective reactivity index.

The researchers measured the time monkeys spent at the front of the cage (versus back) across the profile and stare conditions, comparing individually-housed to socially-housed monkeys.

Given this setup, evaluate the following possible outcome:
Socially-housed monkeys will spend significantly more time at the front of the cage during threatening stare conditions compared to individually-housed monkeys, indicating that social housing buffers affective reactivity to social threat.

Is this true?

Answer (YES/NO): NO